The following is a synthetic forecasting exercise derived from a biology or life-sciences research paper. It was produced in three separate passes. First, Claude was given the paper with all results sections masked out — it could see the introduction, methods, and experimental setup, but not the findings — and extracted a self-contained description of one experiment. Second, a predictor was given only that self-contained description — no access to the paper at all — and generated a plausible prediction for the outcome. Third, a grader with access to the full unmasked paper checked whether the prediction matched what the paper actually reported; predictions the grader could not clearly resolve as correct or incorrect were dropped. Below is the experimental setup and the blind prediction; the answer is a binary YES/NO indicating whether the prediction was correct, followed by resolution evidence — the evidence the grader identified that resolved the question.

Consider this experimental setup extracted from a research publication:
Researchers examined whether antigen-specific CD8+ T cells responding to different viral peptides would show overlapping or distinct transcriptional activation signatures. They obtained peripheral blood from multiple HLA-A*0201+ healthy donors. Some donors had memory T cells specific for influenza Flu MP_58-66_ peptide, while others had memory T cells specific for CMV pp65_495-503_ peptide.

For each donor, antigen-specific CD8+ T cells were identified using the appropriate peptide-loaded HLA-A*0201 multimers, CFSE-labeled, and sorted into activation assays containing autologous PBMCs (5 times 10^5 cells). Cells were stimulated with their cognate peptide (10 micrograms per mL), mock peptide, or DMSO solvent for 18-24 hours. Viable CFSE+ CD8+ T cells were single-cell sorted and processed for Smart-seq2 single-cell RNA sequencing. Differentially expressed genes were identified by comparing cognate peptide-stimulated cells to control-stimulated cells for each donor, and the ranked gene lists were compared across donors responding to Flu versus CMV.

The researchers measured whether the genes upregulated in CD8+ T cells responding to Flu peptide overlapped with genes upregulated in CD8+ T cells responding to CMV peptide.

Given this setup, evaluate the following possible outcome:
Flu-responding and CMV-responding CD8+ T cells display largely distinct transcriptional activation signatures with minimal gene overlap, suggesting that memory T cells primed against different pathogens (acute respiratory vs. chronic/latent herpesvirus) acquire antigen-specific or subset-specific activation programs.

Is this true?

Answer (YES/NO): NO